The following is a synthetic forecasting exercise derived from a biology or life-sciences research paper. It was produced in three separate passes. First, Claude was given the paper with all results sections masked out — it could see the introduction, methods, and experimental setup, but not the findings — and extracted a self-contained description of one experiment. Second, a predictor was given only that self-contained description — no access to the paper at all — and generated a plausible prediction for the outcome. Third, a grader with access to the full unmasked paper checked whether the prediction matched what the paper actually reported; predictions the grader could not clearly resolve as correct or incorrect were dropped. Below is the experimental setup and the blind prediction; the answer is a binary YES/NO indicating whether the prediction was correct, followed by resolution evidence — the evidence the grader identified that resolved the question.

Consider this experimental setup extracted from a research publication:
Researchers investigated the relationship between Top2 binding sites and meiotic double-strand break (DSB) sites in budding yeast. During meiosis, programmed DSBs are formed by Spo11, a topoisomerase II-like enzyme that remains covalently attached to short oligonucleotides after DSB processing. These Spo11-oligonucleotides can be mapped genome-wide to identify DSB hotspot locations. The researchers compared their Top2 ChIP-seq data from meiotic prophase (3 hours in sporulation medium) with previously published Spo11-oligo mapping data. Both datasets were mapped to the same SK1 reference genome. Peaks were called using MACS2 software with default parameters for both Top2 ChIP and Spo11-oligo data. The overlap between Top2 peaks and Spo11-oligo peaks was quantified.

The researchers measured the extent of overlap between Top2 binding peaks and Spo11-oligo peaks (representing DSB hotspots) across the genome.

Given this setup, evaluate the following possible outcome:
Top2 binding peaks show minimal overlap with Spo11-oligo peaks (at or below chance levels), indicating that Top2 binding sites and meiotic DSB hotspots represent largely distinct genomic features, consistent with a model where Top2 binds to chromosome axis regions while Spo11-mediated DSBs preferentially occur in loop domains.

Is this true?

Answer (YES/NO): NO